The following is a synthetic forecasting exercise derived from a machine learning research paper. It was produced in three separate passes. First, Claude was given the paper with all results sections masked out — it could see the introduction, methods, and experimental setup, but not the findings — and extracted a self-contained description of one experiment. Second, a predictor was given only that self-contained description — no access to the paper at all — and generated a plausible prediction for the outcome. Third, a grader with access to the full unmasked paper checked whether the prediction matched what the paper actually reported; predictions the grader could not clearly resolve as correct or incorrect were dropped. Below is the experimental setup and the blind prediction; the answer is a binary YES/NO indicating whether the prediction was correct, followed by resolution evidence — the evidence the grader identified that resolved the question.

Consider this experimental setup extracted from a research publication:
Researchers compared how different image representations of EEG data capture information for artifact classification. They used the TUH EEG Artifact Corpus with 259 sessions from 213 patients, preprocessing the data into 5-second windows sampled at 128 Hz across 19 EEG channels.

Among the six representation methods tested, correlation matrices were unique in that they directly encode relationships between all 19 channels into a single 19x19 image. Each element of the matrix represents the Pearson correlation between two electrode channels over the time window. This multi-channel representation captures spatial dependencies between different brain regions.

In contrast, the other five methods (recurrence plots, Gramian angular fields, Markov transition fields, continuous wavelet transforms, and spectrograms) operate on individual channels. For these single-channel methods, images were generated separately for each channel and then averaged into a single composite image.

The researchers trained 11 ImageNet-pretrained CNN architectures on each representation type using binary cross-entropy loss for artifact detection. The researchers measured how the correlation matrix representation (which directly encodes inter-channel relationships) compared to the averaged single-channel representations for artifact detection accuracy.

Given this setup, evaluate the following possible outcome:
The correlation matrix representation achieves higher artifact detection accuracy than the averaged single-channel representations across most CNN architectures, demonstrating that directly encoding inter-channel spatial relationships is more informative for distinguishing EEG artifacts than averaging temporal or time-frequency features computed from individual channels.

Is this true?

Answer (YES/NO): NO